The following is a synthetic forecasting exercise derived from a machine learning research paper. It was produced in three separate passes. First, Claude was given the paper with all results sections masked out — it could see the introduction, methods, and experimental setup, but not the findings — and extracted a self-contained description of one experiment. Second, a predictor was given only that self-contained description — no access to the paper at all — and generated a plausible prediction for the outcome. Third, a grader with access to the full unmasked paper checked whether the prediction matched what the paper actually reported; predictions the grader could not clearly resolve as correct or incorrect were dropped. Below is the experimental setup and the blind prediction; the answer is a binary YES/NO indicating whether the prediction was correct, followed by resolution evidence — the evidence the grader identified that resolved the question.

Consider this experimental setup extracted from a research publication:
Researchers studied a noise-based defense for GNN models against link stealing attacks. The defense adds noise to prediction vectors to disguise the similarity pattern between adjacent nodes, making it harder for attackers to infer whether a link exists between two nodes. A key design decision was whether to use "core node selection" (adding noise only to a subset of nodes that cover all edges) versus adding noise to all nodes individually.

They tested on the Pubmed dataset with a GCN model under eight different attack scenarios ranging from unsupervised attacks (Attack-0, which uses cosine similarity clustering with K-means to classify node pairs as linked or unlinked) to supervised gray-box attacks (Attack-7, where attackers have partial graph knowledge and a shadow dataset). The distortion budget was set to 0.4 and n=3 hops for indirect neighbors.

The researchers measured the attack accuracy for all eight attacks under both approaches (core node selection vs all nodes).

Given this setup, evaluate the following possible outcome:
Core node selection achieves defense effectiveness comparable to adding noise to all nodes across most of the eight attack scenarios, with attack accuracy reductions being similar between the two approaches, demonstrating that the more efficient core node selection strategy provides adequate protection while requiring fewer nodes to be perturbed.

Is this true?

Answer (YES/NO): NO